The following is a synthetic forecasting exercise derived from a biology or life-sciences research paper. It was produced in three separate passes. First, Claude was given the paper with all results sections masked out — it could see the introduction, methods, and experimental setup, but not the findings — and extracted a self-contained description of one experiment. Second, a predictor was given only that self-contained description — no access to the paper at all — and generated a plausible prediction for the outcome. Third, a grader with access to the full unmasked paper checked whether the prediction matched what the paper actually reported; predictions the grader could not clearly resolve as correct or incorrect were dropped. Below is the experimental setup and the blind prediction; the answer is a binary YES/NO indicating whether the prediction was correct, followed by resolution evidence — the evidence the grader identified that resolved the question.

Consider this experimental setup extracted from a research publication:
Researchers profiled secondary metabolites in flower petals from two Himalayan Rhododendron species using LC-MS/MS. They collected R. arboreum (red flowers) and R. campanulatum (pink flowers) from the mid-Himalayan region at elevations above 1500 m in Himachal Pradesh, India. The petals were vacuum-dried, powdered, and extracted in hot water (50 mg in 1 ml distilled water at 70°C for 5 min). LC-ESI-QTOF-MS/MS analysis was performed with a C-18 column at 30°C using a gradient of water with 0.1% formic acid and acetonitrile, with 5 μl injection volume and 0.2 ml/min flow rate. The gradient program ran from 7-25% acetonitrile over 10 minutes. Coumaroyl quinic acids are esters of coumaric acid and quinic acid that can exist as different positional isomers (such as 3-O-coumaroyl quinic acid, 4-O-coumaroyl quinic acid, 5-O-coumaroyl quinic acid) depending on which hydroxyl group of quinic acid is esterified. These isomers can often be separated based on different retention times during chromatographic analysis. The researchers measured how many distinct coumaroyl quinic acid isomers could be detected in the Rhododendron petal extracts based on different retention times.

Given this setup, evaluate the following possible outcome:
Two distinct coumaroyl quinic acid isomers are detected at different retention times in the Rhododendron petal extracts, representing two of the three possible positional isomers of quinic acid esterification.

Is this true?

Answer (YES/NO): YES